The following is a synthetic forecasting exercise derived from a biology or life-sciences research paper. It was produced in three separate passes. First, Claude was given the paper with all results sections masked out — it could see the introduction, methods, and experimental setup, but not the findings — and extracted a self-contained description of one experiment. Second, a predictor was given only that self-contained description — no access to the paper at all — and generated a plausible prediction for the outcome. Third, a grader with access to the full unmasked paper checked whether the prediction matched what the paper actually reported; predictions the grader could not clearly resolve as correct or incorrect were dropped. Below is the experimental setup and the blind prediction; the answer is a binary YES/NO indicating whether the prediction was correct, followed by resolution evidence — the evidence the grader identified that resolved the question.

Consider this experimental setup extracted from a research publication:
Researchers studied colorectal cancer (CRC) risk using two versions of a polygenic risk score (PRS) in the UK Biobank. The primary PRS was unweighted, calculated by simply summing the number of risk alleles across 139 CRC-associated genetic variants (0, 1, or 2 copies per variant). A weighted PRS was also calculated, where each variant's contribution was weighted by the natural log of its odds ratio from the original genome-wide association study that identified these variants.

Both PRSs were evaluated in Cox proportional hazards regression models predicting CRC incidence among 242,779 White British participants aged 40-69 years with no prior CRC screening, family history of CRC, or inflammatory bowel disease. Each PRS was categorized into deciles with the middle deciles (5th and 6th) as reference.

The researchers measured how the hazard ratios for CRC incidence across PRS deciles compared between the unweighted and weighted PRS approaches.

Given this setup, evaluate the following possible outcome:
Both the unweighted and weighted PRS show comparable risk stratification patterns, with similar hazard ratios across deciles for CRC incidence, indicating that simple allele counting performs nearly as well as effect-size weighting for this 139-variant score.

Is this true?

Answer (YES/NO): YES